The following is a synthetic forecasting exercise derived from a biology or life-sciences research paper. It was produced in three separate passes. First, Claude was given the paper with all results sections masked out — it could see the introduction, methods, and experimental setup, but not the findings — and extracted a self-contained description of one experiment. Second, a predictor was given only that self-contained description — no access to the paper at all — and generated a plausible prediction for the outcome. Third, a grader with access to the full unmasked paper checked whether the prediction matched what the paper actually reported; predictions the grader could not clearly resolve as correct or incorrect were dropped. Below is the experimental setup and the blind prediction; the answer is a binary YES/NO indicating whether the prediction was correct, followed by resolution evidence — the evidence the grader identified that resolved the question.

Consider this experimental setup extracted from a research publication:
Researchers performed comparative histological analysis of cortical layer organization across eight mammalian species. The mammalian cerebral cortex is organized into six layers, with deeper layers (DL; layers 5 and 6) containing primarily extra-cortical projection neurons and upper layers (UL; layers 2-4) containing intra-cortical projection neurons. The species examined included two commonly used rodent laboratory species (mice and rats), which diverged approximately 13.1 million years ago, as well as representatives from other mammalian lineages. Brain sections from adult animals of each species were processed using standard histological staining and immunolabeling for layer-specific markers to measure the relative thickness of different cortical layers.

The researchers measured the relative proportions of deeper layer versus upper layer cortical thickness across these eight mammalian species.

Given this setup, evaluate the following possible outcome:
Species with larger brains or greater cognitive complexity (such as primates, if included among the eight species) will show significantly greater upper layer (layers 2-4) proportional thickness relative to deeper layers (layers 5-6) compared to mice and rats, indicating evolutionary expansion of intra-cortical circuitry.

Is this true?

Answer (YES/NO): YES